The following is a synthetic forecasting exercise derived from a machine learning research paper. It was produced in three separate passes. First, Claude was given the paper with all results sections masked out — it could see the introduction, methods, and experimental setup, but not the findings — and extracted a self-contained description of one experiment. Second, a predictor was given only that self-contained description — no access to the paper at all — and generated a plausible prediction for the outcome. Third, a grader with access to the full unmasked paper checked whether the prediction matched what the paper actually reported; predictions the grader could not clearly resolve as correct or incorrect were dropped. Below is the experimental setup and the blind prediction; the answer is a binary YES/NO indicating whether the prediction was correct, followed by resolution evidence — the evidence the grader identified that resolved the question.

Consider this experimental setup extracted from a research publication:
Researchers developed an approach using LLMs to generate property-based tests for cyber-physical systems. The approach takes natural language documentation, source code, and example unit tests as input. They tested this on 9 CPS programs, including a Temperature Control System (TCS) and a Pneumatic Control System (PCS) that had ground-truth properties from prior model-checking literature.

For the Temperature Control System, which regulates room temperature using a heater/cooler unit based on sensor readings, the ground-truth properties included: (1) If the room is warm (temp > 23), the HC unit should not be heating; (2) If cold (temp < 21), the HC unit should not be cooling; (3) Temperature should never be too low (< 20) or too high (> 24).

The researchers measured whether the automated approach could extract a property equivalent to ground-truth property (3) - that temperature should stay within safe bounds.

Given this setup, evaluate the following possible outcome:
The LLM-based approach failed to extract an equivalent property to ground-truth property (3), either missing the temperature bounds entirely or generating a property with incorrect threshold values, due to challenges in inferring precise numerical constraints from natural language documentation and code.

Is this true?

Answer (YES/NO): NO